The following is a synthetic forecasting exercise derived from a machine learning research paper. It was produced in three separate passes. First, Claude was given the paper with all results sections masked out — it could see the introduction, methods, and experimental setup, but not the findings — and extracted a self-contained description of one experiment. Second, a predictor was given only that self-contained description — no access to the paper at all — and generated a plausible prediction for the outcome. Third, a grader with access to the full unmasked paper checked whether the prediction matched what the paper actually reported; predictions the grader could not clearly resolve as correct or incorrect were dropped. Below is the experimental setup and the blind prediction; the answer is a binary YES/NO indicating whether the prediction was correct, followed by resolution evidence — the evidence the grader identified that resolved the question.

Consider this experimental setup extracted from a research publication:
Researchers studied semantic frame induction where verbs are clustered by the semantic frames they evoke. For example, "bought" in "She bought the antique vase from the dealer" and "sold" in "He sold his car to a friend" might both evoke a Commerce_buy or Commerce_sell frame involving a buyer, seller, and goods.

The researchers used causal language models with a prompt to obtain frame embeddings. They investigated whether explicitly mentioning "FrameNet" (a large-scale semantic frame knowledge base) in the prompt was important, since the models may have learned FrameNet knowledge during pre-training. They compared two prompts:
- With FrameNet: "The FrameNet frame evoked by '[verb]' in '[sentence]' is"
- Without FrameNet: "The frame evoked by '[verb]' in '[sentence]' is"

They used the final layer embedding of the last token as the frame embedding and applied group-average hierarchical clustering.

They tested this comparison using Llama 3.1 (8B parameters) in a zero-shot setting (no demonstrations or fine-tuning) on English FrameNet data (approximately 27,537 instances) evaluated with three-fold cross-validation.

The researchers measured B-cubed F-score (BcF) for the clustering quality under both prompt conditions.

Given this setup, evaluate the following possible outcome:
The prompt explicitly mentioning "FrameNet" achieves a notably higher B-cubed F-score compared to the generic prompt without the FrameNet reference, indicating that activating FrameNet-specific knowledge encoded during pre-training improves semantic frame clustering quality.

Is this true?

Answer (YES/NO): YES